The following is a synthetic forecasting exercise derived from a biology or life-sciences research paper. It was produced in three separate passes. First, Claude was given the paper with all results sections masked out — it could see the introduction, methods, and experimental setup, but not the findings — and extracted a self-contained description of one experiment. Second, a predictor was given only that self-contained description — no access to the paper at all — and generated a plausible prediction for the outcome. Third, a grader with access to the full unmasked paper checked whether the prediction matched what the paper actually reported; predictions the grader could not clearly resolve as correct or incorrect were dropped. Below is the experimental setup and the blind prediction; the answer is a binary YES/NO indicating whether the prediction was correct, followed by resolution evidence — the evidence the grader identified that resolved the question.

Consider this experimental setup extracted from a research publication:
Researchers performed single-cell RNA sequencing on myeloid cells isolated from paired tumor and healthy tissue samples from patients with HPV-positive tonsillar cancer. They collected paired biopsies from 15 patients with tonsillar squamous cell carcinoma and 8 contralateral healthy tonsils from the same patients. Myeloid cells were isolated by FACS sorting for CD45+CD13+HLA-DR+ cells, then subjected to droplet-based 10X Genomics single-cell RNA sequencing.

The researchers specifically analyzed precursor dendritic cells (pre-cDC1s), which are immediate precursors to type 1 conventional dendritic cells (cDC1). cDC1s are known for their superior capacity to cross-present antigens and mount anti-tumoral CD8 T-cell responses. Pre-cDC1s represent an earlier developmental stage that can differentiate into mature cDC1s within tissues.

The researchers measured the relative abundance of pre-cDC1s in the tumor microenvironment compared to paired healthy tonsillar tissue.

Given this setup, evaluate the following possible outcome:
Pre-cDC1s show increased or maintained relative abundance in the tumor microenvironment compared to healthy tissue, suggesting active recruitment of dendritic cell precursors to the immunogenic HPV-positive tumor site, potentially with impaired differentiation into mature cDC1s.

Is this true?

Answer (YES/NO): NO